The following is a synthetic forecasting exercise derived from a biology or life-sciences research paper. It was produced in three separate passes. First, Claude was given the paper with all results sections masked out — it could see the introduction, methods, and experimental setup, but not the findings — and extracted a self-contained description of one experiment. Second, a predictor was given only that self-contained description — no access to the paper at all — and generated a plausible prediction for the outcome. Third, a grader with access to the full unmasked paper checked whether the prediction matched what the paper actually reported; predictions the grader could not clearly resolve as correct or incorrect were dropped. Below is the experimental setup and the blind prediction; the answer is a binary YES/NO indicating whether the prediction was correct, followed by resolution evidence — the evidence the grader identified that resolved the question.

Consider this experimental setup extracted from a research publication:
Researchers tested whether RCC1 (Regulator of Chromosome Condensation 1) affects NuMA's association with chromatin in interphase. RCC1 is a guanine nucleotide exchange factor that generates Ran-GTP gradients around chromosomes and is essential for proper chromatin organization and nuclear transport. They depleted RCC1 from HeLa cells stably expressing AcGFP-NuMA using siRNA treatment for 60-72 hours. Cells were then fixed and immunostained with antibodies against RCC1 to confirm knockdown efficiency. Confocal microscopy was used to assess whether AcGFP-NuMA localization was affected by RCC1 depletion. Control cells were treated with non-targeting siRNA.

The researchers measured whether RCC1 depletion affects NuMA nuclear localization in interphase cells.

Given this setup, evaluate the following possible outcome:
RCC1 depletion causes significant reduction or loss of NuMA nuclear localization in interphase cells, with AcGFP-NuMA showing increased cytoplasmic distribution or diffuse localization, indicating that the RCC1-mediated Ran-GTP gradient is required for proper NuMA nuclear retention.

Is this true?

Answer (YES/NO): NO